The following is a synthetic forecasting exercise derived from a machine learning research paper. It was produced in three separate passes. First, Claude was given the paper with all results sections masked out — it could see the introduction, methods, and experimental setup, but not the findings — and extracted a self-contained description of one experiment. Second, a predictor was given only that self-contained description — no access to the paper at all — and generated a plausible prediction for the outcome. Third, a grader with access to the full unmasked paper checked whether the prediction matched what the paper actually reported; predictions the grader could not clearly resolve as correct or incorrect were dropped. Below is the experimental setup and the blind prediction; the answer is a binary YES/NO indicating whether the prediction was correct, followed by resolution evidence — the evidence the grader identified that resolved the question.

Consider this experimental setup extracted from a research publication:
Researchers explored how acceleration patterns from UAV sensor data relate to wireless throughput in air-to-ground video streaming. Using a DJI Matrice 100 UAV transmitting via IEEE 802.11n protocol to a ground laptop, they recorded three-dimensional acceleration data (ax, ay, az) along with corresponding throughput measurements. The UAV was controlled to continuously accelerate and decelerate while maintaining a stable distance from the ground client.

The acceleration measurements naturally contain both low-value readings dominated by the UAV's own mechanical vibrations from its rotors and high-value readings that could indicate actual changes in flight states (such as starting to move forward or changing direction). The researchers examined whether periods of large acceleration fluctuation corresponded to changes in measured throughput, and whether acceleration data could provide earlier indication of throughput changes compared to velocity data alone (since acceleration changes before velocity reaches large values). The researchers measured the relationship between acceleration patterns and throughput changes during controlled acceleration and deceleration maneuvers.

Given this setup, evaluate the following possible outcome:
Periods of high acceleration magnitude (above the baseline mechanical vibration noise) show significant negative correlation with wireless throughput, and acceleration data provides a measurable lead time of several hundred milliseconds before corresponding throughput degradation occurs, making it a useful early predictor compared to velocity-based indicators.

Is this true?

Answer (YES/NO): NO